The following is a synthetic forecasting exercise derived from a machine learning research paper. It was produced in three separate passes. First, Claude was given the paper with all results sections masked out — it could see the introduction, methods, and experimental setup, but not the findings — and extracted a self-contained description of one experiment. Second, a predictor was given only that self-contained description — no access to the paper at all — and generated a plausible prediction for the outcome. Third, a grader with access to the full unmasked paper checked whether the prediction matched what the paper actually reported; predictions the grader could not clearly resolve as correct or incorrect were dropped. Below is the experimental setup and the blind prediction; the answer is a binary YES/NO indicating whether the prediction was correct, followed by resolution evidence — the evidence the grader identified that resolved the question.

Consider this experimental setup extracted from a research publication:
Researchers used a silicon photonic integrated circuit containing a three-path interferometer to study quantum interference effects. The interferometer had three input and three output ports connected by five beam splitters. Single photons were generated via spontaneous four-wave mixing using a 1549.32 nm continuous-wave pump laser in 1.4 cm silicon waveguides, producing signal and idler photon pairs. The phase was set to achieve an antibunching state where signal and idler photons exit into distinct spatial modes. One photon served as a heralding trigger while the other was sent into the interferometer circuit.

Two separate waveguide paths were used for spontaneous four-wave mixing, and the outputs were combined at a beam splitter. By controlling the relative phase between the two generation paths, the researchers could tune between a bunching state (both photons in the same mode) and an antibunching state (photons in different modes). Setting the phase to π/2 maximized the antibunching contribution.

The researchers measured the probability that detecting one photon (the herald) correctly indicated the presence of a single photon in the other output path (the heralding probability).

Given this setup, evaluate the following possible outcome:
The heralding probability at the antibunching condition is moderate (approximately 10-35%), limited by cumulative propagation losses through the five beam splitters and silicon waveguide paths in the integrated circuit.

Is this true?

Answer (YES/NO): NO